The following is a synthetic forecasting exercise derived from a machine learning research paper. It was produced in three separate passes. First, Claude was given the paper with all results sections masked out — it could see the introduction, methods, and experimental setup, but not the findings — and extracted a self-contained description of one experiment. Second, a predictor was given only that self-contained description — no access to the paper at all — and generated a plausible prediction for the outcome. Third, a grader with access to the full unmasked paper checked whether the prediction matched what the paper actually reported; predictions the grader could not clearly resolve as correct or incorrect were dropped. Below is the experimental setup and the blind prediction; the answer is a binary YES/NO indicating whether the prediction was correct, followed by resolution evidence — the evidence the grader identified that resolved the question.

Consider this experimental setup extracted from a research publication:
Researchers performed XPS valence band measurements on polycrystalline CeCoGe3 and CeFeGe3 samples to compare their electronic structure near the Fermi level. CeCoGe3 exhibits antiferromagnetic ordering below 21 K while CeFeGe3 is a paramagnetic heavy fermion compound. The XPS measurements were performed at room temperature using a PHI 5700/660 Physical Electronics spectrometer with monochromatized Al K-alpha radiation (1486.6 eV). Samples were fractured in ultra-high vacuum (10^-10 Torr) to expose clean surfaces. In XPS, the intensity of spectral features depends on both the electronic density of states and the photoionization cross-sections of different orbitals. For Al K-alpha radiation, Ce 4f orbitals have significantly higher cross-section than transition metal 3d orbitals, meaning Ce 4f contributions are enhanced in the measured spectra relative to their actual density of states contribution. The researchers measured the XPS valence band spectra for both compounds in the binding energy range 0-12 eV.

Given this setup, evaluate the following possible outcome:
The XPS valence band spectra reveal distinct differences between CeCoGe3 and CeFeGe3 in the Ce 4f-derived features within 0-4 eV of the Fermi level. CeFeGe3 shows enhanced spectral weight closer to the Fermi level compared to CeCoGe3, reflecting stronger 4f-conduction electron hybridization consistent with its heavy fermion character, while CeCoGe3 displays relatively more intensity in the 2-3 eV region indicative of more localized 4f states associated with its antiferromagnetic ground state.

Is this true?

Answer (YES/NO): NO